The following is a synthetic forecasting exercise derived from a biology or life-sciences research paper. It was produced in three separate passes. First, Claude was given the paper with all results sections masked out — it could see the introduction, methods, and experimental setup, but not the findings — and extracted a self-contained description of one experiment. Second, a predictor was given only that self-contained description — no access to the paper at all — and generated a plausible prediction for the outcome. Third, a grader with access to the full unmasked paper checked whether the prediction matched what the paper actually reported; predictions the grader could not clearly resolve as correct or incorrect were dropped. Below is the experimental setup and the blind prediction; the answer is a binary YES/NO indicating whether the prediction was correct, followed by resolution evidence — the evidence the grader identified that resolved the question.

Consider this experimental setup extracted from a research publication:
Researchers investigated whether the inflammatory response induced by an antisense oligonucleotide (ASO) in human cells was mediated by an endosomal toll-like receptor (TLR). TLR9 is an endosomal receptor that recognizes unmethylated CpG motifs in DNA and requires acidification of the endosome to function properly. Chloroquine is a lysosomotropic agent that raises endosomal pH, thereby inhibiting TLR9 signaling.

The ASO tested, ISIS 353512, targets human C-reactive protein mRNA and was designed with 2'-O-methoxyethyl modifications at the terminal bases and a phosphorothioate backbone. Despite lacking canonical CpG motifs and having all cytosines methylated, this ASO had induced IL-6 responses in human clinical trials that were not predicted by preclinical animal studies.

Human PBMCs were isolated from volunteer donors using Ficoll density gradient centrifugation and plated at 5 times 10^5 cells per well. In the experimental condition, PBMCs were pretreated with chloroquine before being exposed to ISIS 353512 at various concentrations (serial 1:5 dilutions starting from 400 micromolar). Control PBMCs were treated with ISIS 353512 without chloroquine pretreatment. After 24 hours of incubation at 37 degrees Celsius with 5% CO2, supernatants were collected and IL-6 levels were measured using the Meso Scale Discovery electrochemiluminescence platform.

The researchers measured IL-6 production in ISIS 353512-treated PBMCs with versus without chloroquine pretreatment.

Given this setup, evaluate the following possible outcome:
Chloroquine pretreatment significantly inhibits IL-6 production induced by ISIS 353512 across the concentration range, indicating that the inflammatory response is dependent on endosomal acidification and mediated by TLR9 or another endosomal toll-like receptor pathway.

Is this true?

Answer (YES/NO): YES